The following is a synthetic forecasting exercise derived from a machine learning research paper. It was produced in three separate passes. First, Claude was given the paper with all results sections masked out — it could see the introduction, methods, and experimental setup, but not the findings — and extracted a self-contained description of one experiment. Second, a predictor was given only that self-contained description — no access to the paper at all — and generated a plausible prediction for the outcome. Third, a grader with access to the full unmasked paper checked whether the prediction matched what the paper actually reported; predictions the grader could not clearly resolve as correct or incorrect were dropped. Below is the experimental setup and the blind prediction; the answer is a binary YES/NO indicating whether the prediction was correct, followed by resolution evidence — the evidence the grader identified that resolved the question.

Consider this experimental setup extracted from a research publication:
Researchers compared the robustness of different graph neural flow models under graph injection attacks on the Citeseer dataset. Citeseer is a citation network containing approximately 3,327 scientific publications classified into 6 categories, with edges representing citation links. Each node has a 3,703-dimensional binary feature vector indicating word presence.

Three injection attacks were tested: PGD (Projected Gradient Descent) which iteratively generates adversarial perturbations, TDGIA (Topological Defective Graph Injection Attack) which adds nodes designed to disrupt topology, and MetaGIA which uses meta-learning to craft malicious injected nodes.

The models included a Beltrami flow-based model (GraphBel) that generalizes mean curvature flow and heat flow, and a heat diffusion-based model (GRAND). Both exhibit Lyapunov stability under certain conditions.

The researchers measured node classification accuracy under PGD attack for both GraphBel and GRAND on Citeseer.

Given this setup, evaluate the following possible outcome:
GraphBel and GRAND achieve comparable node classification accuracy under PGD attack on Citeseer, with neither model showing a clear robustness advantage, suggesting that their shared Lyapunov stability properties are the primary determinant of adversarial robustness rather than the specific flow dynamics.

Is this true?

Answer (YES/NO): NO